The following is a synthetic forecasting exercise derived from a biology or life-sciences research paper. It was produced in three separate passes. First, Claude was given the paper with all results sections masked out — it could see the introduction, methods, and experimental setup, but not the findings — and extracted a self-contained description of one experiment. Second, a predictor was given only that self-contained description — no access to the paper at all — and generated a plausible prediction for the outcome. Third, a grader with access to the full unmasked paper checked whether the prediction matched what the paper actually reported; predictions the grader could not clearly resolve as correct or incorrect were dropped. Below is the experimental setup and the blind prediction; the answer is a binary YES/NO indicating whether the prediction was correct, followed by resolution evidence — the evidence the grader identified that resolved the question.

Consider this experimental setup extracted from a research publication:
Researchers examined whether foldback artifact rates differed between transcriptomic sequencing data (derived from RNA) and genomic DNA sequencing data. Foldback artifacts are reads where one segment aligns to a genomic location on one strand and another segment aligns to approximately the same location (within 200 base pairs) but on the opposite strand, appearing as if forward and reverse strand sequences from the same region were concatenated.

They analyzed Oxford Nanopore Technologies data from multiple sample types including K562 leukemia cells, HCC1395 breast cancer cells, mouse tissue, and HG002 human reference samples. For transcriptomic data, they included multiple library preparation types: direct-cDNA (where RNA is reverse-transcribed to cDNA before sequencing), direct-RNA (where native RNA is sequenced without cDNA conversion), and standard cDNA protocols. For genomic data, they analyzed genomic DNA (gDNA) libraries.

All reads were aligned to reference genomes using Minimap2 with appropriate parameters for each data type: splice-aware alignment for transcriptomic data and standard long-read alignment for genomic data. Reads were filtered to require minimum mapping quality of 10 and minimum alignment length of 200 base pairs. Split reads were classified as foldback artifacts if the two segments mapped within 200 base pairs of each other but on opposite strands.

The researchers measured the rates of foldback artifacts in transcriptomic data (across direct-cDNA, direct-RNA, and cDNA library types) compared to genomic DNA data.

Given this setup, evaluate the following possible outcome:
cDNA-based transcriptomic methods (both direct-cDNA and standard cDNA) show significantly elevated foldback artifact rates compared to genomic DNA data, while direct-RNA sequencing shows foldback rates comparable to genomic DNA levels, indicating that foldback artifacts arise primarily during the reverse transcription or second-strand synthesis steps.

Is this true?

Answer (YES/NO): NO